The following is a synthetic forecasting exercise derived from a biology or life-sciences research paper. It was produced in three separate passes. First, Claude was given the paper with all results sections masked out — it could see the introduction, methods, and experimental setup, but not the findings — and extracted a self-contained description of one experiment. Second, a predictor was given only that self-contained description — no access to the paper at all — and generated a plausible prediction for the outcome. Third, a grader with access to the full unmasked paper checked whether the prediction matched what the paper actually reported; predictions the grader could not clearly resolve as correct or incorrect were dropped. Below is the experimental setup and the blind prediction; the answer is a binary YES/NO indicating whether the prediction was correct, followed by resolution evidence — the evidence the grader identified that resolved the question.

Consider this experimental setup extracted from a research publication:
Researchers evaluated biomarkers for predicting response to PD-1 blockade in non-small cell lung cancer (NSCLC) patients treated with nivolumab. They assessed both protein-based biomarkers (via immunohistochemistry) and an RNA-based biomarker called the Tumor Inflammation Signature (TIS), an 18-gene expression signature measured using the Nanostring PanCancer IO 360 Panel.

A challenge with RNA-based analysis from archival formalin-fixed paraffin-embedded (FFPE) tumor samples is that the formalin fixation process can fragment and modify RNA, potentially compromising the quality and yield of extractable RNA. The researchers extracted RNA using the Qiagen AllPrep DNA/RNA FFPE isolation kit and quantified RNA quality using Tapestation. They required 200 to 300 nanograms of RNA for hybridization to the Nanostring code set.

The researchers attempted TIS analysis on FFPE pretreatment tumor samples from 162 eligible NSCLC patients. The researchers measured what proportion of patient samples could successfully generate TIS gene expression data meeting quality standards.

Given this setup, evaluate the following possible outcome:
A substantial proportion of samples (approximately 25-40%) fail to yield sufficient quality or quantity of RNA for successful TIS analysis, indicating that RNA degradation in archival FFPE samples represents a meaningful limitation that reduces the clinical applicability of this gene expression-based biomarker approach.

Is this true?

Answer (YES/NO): NO